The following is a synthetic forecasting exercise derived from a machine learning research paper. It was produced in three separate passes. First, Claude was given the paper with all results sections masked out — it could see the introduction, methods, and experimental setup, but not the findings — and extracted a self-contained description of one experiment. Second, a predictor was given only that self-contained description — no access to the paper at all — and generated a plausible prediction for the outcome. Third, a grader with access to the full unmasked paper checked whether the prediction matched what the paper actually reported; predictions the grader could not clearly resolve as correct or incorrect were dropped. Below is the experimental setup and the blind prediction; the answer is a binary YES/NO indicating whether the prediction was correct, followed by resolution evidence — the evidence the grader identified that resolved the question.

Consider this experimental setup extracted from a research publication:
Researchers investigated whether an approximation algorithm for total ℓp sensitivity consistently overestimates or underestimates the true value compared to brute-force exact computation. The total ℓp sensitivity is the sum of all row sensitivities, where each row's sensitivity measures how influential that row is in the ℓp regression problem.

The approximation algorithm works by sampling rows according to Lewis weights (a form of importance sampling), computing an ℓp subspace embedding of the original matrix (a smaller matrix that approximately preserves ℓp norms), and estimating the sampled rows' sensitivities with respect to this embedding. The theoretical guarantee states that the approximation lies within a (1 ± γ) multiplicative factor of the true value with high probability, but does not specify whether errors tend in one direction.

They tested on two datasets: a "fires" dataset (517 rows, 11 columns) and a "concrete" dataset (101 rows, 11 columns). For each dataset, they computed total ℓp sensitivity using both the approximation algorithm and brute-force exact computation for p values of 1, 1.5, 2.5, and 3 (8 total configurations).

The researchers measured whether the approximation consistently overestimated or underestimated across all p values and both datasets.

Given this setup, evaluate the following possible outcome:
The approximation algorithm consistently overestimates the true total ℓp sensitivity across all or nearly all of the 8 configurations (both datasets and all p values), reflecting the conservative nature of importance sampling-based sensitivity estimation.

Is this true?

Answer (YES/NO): NO